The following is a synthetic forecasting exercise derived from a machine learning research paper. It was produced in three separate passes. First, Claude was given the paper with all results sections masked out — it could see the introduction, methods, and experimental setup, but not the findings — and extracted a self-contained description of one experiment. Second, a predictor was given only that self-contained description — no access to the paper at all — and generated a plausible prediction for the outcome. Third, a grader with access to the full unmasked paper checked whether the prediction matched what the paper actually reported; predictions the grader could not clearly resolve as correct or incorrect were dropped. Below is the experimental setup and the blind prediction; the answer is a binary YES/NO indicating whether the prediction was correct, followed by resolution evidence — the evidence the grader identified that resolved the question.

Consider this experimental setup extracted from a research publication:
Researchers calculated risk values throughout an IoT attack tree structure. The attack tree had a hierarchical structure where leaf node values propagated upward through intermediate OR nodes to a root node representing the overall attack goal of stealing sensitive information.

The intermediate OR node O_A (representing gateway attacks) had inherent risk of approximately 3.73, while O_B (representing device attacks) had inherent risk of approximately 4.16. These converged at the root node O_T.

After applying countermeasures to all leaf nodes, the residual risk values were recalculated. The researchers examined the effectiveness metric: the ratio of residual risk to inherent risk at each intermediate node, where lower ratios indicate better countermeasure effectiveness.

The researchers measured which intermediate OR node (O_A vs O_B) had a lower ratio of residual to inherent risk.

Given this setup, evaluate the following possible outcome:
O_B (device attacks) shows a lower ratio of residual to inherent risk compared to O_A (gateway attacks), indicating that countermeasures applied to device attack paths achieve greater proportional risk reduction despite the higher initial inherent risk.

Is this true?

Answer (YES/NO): YES